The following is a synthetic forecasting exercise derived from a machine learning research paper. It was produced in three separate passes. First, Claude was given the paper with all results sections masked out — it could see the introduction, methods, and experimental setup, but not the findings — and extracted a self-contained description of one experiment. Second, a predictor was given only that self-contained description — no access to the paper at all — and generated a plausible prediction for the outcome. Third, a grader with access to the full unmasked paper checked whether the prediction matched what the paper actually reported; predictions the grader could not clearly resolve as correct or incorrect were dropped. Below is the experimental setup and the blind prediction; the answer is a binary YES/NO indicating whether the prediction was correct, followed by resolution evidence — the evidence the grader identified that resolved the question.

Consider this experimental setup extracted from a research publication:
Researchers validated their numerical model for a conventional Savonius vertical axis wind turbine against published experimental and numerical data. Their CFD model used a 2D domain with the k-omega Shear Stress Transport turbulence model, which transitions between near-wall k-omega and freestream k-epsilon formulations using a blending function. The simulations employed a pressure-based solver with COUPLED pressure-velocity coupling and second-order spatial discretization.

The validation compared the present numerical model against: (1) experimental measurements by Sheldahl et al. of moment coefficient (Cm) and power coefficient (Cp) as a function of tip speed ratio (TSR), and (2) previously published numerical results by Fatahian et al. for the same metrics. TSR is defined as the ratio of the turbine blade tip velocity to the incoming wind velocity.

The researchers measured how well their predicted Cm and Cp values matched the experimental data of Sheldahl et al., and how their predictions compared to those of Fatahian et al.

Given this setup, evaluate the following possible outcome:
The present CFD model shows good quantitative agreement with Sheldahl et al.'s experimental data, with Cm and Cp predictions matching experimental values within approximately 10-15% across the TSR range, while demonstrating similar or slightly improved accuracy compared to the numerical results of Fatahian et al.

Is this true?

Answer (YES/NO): NO